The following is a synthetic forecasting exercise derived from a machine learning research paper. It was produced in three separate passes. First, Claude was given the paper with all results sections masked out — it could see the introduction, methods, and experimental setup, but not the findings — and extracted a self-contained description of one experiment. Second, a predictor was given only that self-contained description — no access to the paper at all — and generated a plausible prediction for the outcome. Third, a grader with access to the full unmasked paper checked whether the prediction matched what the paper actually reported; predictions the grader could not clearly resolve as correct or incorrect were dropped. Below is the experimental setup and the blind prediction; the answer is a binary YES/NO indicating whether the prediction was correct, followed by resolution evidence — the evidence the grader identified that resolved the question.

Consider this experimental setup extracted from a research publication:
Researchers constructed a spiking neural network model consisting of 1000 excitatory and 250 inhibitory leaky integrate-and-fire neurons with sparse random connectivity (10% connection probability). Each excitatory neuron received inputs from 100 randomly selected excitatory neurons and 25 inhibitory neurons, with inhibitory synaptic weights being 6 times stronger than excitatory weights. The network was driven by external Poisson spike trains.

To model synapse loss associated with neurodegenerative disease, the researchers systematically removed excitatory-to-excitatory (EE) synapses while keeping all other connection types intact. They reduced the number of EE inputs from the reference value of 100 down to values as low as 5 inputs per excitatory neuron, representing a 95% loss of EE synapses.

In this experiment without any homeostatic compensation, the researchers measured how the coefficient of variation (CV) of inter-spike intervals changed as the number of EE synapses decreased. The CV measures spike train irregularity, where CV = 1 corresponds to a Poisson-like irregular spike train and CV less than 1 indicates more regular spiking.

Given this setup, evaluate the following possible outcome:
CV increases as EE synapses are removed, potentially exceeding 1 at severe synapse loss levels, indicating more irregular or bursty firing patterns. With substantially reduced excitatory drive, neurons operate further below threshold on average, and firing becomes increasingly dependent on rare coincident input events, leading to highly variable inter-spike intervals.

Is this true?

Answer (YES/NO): NO